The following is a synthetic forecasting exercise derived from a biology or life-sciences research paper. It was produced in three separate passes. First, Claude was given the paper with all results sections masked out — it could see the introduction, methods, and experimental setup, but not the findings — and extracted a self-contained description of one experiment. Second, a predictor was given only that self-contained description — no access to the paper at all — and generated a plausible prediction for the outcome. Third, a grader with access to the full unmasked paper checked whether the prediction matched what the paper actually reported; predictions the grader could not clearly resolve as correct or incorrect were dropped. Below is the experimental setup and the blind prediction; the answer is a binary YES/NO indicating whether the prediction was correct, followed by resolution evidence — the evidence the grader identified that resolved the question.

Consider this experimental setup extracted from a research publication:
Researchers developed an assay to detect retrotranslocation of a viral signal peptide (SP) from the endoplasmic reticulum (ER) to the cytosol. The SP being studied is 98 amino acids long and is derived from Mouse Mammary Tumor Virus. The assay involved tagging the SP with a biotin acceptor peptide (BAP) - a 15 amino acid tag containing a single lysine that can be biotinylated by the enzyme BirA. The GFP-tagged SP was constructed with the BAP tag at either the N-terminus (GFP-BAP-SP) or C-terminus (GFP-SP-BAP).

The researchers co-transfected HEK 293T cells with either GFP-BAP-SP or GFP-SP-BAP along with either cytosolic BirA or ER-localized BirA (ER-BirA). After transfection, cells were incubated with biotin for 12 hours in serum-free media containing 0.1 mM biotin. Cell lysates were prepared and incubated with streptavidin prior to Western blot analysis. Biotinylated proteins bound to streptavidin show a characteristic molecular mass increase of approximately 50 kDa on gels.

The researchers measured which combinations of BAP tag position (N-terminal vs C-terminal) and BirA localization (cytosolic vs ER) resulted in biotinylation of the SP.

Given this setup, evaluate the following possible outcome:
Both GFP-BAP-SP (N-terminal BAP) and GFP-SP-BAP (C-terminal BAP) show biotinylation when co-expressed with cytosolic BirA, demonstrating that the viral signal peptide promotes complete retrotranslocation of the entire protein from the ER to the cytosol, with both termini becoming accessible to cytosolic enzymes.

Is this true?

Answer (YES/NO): NO